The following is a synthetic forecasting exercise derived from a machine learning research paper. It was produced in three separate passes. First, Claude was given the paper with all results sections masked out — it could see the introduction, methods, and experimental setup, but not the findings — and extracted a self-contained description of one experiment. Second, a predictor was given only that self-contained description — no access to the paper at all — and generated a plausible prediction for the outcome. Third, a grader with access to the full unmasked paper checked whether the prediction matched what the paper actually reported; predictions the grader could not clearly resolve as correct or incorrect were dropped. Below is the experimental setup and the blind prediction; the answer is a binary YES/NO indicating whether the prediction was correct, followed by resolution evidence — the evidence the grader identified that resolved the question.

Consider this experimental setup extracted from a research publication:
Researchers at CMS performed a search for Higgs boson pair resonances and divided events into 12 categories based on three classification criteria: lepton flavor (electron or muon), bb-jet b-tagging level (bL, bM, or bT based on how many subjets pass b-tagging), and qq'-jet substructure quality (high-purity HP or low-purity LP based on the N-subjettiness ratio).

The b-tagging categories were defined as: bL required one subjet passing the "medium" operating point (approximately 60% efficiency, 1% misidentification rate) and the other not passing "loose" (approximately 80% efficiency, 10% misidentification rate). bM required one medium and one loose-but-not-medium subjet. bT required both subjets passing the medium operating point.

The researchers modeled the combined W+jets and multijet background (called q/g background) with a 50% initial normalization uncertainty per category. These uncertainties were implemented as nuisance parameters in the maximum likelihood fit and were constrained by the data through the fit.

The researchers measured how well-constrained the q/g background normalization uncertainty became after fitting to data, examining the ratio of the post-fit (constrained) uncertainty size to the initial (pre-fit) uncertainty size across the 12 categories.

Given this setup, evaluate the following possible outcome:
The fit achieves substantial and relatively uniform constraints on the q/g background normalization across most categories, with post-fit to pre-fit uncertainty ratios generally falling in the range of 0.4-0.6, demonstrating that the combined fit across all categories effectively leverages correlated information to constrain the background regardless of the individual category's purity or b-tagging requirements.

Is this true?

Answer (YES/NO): NO